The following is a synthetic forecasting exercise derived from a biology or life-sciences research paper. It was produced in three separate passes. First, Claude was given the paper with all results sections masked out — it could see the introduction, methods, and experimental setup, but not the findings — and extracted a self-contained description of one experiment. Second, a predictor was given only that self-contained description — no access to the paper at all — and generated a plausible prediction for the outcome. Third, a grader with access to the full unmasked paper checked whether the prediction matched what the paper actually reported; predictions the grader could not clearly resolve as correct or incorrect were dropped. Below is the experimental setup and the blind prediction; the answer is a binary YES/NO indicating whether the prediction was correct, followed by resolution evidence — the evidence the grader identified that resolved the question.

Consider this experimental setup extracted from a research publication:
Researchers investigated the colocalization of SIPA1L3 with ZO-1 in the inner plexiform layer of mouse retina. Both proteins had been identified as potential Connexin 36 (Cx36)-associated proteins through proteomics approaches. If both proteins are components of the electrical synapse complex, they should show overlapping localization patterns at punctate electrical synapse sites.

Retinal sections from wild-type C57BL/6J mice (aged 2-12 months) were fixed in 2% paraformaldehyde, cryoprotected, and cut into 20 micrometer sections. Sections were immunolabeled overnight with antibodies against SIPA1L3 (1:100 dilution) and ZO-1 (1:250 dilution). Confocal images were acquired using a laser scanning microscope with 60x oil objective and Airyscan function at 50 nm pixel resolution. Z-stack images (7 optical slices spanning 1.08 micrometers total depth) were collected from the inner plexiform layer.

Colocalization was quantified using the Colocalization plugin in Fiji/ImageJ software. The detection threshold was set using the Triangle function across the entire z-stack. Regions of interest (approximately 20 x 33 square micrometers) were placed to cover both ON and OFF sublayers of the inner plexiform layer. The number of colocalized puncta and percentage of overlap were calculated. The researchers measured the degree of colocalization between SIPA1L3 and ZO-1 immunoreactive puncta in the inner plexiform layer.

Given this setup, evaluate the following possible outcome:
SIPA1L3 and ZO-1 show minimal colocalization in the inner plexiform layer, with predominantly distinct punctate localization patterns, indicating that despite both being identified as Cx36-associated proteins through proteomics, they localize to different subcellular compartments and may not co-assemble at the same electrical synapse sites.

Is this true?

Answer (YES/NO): NO